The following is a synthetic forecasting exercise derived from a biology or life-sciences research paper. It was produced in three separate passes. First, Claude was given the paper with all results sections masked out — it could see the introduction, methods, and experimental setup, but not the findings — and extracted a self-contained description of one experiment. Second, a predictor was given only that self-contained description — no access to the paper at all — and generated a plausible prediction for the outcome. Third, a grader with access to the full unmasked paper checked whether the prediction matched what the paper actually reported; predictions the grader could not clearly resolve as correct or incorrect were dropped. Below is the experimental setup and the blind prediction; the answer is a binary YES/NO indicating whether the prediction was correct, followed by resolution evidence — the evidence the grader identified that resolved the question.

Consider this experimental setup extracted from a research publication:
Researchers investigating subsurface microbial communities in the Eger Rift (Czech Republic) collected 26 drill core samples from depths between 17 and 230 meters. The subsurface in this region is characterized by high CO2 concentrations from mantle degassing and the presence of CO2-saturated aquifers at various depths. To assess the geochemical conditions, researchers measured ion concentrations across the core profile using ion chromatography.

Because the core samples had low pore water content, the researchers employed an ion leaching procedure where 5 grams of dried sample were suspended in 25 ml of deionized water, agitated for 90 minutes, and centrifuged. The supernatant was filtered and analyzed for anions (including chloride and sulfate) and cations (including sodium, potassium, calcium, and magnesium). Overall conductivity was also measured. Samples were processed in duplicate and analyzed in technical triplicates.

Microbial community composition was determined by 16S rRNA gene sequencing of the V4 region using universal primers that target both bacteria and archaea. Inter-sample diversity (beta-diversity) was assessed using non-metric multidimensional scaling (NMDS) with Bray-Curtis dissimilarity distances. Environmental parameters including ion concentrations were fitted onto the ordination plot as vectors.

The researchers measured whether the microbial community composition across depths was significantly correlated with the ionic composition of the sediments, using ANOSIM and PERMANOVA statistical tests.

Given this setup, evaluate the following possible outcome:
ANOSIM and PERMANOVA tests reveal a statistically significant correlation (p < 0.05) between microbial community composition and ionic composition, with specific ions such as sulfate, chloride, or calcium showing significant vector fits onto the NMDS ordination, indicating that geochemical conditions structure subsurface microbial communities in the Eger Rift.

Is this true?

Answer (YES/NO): NO